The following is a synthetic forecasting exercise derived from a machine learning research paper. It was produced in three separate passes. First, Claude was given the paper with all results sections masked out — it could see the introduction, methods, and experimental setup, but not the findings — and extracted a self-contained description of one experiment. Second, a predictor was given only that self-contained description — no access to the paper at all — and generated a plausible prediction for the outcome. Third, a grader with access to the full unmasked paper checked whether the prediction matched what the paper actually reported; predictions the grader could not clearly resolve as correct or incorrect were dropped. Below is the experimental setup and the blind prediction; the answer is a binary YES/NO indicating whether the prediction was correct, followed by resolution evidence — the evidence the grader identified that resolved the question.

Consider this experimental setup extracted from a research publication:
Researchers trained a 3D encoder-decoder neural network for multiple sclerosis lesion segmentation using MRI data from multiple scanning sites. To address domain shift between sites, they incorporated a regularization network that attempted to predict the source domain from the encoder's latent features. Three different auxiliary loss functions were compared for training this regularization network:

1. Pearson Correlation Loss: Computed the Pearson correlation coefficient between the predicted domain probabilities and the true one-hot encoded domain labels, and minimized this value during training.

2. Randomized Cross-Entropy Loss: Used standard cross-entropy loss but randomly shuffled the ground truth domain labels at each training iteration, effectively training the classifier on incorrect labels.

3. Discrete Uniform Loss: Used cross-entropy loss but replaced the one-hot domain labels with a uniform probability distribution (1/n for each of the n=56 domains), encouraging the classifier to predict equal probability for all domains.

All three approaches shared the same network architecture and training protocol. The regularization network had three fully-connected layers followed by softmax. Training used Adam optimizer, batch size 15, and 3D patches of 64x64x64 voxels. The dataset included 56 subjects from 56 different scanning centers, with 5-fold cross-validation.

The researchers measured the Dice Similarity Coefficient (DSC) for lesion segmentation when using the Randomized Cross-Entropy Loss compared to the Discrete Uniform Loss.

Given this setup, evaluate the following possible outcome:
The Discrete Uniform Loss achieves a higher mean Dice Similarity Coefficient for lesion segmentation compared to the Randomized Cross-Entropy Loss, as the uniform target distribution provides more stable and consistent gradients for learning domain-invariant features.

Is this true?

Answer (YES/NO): NO